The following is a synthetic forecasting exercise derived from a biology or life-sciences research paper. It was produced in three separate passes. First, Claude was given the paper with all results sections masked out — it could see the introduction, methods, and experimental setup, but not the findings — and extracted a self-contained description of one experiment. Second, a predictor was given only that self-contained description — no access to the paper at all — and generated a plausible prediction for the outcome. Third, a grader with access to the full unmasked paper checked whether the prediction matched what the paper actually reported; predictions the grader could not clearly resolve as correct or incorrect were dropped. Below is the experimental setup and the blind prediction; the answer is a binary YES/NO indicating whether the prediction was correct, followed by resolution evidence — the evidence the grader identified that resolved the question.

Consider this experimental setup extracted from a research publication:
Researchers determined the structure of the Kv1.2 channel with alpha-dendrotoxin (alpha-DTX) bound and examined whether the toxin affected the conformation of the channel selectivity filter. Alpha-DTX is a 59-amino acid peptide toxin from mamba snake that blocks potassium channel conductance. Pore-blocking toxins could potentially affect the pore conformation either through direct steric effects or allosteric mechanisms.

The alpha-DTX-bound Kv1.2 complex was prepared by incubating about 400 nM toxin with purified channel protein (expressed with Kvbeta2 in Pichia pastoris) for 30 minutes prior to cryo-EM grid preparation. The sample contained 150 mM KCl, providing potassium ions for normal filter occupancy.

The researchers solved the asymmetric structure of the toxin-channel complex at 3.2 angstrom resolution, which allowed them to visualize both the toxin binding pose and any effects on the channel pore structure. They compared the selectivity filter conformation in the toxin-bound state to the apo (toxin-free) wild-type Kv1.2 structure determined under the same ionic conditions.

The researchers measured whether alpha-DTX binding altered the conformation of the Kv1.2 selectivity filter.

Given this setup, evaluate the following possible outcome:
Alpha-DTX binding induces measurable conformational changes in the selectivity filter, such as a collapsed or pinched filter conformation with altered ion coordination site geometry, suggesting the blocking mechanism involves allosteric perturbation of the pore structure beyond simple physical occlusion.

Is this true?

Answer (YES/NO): NO